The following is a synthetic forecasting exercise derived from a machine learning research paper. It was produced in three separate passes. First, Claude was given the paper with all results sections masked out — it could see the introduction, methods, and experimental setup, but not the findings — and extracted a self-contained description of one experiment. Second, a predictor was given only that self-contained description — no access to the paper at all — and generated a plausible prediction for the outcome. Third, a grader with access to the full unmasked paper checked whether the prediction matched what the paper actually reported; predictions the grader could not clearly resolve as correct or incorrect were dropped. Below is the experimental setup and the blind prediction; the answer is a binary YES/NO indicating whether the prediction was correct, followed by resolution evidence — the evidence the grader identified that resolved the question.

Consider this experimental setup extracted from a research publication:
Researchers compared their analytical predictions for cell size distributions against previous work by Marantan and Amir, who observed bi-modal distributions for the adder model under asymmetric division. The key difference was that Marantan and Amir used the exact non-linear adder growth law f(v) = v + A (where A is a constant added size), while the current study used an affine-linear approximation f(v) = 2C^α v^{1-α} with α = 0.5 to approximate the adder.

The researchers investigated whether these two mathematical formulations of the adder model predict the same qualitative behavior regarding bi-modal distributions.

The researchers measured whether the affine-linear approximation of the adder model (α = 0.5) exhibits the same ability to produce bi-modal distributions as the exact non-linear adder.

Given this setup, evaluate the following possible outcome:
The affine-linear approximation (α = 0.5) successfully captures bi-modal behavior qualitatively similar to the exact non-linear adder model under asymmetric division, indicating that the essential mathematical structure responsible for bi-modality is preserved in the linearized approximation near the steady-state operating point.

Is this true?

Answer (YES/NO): NO